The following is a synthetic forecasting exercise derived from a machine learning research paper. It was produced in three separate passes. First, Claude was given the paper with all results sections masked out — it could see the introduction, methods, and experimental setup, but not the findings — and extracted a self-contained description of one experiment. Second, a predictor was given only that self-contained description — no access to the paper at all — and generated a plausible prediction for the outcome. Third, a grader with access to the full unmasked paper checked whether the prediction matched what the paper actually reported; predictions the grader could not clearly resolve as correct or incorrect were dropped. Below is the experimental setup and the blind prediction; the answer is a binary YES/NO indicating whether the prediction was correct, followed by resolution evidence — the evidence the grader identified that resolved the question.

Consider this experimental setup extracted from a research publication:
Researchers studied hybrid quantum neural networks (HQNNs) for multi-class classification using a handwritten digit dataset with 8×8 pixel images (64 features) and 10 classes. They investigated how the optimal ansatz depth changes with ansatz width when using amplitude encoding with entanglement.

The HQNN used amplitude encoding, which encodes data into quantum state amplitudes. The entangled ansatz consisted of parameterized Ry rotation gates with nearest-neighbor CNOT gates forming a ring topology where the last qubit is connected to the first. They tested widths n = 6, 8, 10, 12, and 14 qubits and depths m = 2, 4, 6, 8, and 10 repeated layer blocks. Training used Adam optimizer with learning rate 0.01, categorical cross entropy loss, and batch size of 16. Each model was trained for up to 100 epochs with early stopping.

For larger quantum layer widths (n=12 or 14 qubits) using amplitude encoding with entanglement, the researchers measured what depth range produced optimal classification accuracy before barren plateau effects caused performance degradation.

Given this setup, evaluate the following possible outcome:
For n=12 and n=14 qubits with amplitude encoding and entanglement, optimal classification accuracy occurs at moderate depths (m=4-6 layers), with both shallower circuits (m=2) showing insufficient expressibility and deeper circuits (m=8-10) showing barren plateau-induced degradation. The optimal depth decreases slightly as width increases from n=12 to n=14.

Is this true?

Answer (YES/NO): NO